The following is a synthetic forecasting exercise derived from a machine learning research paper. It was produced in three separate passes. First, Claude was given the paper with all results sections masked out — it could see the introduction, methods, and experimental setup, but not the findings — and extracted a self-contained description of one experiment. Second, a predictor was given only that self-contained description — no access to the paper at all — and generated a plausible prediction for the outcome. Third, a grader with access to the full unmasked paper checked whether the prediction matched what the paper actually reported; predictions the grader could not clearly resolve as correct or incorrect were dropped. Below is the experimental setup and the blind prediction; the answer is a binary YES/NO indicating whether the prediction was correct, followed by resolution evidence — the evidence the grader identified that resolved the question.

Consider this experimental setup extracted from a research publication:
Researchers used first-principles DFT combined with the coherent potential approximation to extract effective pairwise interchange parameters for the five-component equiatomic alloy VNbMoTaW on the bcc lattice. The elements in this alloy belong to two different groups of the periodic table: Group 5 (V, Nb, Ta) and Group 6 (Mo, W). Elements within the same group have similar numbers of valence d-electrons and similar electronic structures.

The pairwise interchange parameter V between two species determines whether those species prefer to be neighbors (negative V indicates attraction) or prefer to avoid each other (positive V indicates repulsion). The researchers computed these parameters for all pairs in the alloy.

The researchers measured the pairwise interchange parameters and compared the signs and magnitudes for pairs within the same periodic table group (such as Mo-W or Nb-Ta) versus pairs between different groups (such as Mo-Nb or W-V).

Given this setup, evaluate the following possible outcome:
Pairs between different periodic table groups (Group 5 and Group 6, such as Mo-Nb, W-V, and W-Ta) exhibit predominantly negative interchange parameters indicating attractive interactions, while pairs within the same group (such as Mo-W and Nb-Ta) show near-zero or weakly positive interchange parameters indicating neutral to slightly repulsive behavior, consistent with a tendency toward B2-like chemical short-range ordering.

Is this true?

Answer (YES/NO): NO